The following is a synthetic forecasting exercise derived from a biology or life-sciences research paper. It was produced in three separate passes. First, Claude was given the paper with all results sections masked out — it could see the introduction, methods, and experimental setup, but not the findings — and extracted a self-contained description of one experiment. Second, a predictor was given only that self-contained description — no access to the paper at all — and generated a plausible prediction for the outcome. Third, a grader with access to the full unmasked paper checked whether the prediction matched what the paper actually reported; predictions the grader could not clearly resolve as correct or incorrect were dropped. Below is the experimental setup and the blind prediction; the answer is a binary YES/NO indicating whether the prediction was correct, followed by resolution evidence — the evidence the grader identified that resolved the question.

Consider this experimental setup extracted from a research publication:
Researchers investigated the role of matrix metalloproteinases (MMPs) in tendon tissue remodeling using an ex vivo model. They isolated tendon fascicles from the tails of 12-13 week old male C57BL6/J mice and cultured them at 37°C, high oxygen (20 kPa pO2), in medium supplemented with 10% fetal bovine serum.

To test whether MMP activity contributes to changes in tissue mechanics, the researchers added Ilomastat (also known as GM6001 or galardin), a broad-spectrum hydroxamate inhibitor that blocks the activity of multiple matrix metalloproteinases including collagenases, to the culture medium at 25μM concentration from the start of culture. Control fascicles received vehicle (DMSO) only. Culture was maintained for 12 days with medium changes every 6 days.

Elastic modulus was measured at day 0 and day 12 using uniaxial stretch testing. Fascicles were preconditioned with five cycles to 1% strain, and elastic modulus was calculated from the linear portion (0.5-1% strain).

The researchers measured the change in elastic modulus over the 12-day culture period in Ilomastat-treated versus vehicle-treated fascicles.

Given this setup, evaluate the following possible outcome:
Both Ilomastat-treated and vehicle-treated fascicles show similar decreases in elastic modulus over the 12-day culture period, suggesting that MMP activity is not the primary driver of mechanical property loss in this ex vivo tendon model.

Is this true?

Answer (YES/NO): NO